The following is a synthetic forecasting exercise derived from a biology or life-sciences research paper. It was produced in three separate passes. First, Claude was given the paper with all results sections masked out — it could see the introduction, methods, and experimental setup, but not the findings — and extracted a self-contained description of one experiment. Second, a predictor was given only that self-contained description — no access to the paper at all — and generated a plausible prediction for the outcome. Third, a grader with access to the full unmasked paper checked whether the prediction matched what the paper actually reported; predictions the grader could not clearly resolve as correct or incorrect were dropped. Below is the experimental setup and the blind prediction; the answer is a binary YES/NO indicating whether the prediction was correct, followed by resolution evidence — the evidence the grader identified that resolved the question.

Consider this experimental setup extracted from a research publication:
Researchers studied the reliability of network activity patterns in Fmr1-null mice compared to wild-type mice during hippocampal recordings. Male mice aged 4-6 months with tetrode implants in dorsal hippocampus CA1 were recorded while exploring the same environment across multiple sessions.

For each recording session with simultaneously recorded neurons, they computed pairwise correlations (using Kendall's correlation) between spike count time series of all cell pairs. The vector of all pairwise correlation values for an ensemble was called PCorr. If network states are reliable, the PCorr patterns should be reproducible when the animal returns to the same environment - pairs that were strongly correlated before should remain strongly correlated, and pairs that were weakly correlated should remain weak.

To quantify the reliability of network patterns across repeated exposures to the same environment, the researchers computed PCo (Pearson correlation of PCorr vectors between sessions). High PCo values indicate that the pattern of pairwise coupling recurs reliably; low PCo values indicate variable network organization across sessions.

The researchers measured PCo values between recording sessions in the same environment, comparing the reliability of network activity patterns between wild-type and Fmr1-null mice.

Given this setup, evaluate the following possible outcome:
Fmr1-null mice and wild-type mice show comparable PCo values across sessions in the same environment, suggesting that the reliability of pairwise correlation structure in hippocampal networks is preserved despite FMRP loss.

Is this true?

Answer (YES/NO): NO